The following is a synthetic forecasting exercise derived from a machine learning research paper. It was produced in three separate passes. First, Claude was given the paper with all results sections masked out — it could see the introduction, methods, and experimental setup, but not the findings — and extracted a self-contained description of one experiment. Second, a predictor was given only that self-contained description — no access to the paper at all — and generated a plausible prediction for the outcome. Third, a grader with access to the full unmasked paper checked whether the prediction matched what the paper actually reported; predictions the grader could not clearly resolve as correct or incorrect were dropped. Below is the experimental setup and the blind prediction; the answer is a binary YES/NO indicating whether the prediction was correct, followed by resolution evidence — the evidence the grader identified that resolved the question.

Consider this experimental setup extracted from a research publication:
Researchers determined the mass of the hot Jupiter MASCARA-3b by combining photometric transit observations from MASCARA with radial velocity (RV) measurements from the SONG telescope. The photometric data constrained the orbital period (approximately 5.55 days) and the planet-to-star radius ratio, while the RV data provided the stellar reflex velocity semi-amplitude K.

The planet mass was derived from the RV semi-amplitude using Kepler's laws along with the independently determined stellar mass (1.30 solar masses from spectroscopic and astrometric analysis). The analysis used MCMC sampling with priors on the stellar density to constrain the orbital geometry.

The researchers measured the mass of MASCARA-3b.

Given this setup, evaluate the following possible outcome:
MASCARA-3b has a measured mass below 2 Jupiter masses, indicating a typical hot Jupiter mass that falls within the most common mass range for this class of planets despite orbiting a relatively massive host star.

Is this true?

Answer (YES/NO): NO